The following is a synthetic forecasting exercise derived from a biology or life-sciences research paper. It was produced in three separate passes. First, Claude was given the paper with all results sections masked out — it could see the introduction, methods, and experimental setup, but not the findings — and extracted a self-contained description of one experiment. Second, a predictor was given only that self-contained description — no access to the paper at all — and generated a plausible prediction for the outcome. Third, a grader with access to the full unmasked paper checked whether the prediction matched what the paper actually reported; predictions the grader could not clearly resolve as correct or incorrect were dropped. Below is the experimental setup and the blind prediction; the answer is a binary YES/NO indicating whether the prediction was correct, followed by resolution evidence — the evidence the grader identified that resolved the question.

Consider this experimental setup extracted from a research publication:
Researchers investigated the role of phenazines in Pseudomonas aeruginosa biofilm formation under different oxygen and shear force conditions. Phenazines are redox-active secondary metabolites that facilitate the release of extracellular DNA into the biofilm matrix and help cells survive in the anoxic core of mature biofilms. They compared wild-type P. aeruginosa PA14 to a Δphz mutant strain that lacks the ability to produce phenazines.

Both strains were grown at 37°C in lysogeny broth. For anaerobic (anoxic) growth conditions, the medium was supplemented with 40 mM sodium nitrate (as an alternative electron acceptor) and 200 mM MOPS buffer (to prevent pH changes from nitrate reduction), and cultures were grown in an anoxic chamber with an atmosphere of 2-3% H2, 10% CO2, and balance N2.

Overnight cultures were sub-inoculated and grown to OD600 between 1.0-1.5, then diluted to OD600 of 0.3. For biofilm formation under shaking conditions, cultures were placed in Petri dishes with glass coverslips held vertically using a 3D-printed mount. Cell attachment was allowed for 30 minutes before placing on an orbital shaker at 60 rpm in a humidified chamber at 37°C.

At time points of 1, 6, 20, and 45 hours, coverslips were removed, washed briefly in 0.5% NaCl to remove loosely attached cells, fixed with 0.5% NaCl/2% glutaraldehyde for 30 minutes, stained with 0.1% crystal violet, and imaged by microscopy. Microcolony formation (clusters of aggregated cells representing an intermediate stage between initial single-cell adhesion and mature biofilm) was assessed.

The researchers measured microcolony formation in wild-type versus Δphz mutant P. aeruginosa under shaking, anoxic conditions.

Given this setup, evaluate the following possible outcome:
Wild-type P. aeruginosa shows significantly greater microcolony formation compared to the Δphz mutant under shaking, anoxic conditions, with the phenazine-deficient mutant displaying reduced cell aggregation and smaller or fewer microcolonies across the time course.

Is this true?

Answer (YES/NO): YES